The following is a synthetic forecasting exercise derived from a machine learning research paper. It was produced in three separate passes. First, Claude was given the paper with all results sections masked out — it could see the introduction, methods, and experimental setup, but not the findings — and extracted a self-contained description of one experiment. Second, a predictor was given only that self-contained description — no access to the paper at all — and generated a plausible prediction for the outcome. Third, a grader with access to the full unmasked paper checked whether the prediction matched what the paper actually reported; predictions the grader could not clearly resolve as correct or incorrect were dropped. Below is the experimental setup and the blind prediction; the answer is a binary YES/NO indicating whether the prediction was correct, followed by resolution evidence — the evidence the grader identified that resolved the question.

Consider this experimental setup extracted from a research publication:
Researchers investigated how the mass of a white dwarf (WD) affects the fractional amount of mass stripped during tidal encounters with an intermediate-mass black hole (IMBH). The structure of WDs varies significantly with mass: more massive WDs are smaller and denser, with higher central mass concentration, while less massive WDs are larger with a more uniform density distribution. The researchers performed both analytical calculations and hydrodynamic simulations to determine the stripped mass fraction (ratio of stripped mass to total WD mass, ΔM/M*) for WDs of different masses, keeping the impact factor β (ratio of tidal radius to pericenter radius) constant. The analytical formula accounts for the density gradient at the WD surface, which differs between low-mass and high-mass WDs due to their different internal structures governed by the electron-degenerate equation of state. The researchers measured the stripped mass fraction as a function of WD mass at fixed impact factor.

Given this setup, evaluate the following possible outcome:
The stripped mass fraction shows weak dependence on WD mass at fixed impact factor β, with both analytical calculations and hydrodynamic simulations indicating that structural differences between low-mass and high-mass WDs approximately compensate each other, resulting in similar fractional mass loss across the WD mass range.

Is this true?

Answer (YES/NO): NO